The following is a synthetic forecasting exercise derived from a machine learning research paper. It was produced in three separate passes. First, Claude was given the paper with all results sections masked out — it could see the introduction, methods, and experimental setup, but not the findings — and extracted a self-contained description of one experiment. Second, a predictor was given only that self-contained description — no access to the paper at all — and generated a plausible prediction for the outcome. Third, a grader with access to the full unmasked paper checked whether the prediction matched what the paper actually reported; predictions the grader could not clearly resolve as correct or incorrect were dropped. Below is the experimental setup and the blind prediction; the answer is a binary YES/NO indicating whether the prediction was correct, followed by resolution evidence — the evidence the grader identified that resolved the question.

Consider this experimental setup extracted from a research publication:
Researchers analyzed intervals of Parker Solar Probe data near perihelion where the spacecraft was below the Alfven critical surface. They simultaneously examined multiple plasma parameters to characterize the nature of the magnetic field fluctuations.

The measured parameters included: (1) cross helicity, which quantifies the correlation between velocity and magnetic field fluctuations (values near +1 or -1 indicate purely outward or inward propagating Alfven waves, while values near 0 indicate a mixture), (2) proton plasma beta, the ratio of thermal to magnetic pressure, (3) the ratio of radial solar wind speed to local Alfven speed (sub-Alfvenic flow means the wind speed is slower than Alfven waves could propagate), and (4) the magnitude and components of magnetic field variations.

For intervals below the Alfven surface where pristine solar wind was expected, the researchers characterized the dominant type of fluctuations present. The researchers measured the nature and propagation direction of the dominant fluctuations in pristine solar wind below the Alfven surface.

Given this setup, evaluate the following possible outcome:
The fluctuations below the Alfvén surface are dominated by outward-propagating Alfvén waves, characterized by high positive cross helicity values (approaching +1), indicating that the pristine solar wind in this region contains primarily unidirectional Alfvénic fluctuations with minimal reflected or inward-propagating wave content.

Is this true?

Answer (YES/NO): YES